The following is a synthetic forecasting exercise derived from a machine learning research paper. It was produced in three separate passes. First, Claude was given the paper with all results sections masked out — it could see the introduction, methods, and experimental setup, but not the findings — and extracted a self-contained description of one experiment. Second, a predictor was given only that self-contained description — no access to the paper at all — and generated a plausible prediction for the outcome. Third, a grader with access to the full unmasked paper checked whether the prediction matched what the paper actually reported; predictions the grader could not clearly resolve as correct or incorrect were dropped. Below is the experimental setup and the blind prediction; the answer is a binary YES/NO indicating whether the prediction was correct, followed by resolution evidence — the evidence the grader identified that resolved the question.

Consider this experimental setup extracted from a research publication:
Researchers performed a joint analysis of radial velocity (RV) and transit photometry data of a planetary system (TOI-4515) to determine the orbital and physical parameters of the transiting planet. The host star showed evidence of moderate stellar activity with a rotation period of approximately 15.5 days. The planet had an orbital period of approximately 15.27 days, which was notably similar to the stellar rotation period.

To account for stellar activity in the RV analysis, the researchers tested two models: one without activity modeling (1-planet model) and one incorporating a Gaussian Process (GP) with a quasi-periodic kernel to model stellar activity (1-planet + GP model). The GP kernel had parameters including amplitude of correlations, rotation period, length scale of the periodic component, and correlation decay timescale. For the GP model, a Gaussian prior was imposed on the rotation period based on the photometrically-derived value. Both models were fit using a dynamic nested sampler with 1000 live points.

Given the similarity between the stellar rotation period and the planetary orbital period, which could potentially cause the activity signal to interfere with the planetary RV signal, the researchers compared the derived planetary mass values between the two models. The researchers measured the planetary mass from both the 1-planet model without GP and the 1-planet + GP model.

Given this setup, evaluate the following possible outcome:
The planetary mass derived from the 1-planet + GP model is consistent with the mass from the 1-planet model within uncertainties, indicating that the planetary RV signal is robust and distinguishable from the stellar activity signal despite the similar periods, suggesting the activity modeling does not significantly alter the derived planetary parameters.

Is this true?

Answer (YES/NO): YES